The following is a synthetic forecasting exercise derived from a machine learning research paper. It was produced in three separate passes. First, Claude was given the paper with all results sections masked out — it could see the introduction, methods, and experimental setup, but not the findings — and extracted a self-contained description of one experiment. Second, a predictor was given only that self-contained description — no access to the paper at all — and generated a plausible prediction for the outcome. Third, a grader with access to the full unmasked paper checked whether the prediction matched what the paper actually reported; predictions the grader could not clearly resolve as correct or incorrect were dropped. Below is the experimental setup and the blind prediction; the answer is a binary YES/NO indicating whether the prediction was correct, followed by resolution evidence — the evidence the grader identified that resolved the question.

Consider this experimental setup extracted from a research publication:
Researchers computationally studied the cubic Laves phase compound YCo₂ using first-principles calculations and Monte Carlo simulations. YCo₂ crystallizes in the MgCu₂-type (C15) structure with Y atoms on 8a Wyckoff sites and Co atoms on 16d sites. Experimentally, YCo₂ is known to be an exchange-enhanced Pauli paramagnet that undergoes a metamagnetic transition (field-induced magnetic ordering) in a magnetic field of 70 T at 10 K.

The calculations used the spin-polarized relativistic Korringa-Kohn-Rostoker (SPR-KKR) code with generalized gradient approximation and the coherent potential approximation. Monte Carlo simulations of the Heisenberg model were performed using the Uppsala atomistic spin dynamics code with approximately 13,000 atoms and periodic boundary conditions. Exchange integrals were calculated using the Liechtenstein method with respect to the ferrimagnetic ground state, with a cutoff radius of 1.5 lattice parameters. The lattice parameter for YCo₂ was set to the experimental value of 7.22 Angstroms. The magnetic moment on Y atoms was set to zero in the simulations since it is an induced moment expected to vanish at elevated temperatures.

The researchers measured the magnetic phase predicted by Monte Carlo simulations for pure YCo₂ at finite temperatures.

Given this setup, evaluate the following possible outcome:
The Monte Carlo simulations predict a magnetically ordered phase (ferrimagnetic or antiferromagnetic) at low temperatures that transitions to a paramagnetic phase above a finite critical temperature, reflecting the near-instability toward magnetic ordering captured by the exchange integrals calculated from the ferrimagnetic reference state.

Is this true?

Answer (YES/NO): YES